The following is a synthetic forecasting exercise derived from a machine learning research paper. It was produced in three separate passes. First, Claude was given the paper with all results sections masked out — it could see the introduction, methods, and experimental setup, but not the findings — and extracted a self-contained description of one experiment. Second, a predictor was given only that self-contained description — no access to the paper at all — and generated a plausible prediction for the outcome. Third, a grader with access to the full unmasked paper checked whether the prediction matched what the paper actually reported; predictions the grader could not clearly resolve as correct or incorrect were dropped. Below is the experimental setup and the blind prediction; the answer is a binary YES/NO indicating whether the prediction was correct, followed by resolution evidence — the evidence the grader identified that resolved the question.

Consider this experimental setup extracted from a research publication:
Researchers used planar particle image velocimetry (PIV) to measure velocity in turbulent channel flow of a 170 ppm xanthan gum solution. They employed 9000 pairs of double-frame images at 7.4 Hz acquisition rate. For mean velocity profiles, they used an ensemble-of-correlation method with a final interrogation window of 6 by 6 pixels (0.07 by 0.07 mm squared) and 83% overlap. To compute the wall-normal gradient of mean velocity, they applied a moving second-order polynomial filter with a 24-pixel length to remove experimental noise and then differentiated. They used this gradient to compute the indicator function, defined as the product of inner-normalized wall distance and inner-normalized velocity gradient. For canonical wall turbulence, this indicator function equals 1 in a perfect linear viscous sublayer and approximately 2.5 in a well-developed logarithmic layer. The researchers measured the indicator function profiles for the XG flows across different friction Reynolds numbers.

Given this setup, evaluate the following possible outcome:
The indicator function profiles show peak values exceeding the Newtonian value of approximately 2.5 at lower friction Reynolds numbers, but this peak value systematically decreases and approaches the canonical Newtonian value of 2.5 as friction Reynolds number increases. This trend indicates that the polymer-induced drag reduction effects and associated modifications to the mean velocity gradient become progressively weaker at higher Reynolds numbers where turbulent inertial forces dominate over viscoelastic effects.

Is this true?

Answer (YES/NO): NO